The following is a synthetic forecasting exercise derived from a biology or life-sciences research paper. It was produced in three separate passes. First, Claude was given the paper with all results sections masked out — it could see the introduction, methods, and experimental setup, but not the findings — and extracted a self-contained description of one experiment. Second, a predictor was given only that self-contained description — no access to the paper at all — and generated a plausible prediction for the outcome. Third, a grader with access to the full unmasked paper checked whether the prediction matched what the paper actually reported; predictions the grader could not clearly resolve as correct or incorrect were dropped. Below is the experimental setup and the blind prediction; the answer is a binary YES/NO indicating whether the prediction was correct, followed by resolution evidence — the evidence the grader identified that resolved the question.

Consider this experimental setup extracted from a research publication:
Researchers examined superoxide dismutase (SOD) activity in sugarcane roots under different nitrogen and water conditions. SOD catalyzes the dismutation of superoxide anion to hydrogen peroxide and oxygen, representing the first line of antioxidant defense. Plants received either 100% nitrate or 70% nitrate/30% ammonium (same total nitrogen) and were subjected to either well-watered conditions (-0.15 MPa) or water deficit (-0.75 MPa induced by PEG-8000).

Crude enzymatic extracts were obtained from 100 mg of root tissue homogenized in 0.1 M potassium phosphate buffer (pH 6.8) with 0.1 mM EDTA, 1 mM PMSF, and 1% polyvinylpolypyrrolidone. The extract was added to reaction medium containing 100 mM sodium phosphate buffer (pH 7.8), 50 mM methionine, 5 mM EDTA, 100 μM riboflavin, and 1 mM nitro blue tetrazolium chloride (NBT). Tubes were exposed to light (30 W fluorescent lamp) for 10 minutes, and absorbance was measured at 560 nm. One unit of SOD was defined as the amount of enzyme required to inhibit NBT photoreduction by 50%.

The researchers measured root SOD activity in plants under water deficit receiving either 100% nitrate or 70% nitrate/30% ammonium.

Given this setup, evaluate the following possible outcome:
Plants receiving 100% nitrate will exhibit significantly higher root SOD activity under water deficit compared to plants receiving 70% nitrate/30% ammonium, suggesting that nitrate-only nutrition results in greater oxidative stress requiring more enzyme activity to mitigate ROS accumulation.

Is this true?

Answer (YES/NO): NO